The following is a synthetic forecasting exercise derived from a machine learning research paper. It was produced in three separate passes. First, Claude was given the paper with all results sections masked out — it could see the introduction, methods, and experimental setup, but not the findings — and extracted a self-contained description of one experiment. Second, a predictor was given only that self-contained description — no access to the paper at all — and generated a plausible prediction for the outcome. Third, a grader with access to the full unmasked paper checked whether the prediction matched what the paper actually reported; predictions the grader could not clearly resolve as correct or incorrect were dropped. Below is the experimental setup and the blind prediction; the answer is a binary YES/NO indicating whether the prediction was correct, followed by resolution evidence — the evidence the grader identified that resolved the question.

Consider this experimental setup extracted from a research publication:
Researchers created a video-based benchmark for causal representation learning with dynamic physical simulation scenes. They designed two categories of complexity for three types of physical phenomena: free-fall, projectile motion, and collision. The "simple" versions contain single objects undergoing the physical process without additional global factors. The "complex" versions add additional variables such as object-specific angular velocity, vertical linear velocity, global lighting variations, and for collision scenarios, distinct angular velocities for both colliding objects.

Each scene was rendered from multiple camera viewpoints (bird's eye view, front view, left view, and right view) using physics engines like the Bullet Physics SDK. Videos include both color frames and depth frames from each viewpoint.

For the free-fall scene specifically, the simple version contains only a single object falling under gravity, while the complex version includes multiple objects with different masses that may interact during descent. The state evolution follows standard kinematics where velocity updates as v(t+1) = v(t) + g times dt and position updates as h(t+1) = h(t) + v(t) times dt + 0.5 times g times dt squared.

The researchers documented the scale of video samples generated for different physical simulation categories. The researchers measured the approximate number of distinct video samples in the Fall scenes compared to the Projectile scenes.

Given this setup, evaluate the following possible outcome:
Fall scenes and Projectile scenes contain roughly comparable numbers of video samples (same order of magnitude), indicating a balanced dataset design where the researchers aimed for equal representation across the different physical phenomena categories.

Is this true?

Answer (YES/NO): YES